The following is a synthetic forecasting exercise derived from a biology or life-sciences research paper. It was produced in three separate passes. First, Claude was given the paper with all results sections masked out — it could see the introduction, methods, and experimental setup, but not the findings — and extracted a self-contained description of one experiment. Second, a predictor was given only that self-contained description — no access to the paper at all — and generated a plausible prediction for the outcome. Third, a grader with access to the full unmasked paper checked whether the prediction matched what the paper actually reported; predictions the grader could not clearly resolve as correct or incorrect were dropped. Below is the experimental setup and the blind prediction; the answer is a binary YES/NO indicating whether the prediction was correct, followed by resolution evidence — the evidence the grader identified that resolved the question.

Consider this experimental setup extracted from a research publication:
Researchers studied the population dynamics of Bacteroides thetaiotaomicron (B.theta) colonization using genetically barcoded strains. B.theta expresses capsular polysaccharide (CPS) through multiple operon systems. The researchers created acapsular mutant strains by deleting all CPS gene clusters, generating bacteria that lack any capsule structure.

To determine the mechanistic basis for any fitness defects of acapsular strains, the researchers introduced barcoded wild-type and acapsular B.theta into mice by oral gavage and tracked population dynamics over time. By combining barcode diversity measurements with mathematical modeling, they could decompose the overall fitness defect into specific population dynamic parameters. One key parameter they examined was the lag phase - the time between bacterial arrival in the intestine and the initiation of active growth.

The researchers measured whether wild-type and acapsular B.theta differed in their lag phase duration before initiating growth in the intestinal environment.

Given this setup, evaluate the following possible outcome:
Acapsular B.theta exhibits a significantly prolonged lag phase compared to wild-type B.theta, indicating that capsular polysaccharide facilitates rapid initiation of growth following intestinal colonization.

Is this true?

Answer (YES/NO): YES